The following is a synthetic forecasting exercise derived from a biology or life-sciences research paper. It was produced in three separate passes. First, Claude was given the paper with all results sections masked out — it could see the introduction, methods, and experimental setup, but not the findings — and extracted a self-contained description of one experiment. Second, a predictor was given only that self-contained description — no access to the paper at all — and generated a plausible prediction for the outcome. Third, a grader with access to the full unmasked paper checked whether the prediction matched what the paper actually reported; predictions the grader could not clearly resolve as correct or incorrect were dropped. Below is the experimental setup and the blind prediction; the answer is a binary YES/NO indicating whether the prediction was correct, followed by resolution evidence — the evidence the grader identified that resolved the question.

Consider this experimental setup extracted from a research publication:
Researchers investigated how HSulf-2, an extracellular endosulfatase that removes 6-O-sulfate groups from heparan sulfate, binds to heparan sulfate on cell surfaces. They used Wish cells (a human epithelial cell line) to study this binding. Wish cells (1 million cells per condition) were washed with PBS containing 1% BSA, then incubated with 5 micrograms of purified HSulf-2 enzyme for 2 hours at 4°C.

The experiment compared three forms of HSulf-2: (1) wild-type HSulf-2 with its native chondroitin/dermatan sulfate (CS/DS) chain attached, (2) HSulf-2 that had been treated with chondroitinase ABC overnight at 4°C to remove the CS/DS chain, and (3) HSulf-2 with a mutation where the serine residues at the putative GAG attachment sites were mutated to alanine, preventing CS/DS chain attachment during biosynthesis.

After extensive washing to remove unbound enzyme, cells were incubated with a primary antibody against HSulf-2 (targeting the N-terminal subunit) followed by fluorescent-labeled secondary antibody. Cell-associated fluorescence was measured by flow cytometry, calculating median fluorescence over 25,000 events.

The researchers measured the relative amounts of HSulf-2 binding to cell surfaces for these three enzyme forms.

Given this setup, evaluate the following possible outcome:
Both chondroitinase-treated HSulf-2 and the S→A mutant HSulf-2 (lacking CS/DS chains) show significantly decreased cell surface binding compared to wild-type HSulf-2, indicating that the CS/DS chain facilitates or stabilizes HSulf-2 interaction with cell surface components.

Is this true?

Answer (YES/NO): NO